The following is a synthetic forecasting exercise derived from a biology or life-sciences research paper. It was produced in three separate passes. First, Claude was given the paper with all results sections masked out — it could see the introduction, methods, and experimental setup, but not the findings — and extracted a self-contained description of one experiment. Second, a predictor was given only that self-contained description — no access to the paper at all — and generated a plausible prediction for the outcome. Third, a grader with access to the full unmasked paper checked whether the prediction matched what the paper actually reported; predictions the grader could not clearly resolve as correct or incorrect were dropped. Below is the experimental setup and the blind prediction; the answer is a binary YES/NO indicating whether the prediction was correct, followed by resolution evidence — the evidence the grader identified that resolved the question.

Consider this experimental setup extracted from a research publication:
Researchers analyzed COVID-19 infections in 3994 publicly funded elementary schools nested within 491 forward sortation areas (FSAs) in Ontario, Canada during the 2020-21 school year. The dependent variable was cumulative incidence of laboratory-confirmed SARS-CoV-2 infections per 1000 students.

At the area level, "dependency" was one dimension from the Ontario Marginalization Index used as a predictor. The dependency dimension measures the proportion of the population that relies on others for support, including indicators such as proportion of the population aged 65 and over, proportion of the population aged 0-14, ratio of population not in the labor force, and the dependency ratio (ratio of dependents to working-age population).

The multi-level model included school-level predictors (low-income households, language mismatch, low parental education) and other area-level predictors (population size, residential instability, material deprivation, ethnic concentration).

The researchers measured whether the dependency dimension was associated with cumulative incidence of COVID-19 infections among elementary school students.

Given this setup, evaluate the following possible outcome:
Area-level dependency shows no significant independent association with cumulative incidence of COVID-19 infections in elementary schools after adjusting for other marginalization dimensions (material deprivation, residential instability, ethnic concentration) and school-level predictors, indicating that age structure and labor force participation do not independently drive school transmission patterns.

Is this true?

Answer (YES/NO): NO